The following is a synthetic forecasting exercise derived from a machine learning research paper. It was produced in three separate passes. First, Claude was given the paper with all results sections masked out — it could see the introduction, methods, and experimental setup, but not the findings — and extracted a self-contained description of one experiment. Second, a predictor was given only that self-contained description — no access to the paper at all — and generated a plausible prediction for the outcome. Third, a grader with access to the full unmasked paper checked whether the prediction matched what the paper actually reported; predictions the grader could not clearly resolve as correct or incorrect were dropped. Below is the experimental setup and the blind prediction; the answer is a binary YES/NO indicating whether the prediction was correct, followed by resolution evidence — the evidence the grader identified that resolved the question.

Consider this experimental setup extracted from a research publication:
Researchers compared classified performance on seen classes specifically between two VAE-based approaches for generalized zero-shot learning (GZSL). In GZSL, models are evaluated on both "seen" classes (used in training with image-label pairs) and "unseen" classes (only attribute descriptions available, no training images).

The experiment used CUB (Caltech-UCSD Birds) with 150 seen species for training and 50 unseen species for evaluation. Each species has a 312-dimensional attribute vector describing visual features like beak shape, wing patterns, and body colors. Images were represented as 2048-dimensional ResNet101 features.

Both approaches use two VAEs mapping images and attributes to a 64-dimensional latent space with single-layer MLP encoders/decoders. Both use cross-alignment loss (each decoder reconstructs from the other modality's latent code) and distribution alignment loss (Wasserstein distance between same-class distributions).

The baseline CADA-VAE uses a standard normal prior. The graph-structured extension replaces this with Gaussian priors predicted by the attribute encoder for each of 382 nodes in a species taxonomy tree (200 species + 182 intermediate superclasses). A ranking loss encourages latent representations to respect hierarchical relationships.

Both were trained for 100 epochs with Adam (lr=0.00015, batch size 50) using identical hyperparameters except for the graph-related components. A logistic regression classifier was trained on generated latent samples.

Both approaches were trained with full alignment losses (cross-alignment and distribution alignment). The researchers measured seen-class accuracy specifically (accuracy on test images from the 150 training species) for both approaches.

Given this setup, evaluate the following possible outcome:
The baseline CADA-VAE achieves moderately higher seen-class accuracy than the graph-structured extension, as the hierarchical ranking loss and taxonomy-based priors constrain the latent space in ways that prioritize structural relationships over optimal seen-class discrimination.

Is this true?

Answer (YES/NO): NO